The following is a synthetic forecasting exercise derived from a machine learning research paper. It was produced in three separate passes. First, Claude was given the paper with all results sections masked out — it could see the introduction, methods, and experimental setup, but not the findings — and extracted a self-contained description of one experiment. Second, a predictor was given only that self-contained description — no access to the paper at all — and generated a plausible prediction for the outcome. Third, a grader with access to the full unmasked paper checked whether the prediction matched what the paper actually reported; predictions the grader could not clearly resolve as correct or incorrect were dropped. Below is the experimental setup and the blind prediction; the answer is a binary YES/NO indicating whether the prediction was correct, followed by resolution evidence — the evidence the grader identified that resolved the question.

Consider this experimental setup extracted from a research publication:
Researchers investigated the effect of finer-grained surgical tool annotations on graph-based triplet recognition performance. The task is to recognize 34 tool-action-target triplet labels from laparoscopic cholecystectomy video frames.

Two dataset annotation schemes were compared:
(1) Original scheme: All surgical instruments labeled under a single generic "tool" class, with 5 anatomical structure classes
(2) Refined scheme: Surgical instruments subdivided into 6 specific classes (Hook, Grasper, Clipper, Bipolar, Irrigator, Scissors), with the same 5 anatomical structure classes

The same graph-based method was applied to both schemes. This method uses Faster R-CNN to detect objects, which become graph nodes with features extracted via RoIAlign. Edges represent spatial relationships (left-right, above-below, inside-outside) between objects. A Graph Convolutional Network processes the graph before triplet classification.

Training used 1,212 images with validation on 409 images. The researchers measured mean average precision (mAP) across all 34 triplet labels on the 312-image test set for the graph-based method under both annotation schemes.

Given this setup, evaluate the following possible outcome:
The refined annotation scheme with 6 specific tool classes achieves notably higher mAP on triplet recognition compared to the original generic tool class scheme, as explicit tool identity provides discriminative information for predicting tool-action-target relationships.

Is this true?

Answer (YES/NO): YES